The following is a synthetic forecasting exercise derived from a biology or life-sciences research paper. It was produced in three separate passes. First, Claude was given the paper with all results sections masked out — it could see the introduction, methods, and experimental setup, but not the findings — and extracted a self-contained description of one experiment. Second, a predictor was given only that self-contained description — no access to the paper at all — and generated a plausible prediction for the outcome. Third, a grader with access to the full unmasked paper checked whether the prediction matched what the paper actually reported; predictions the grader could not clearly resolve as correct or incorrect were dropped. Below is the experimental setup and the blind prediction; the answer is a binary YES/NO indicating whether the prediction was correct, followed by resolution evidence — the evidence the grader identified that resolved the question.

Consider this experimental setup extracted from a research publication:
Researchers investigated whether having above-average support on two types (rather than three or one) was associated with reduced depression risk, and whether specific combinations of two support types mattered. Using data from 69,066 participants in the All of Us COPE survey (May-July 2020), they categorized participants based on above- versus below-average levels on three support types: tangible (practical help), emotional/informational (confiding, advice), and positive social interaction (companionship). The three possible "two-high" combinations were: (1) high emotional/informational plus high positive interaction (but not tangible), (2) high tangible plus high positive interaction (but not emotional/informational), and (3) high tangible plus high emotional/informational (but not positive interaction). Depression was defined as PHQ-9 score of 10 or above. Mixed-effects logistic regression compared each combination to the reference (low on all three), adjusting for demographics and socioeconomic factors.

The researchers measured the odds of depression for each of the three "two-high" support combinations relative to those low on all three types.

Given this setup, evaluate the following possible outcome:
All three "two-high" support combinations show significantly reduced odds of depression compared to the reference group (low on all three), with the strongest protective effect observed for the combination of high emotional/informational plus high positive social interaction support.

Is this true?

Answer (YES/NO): YES